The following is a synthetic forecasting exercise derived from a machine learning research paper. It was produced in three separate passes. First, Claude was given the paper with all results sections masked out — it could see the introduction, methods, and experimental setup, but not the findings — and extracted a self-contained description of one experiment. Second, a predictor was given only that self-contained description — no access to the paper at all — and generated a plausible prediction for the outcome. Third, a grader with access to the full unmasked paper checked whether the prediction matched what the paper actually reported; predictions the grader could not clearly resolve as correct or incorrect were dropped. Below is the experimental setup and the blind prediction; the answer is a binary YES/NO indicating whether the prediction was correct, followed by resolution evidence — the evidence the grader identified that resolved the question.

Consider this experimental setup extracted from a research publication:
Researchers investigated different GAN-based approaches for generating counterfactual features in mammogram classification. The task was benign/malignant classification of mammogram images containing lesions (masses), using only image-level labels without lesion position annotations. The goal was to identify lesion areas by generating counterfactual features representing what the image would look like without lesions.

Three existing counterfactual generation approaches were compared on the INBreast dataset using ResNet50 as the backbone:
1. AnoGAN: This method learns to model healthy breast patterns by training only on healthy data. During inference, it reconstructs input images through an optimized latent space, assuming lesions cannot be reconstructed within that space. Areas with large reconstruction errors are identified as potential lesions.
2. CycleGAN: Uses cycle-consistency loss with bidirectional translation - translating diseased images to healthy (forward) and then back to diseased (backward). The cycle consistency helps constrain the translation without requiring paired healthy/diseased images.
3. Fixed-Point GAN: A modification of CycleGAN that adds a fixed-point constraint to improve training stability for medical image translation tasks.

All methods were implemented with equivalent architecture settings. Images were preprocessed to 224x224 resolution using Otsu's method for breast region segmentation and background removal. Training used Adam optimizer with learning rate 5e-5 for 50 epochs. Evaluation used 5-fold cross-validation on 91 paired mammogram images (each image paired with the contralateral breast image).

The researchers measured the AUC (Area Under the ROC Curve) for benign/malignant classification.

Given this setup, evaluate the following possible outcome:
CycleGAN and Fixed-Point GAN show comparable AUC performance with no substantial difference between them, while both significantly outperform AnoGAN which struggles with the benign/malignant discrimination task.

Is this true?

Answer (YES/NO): YES